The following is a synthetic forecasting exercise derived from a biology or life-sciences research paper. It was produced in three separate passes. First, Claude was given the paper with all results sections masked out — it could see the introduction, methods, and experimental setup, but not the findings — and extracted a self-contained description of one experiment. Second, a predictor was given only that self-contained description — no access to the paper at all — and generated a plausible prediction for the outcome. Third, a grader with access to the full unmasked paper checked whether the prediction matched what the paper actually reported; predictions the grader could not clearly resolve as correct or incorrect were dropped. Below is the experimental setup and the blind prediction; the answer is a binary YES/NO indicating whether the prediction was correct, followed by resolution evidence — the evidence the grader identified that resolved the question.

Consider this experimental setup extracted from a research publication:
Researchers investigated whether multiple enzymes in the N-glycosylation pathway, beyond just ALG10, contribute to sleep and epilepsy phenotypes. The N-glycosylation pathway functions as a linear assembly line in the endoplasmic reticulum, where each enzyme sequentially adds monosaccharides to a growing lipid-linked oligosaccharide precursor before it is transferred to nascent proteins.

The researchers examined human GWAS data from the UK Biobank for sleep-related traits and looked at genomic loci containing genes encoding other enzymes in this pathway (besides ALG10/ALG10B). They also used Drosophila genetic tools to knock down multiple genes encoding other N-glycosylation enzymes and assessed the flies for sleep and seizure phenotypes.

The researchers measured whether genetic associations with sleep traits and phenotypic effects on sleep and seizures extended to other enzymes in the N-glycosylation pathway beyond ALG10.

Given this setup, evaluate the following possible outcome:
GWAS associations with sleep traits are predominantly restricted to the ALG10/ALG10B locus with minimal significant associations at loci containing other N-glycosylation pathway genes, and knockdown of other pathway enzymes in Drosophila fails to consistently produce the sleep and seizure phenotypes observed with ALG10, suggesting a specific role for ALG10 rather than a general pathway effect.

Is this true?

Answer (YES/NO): NO